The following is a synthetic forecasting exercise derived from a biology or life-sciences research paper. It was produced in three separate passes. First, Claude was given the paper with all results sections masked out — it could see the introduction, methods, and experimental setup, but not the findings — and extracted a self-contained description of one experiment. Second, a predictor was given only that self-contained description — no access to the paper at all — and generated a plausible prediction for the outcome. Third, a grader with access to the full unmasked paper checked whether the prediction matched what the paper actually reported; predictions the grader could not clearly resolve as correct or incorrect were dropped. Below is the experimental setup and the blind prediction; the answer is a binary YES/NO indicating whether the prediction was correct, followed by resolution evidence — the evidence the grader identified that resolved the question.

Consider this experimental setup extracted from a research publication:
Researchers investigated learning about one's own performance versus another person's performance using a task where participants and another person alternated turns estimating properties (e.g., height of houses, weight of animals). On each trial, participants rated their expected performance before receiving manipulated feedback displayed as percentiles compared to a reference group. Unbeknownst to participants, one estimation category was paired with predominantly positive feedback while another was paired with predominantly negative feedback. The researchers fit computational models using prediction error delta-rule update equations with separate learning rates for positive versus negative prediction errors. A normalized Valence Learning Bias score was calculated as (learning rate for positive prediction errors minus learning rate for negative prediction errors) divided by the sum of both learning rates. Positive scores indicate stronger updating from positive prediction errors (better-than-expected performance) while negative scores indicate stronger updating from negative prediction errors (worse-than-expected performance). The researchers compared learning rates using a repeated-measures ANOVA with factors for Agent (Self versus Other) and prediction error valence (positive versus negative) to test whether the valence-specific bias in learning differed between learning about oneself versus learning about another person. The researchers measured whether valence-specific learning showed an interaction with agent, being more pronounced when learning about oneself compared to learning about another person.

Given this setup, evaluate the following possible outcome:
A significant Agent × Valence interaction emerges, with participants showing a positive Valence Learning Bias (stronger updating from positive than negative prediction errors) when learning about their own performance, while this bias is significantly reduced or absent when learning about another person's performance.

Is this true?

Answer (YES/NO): NO